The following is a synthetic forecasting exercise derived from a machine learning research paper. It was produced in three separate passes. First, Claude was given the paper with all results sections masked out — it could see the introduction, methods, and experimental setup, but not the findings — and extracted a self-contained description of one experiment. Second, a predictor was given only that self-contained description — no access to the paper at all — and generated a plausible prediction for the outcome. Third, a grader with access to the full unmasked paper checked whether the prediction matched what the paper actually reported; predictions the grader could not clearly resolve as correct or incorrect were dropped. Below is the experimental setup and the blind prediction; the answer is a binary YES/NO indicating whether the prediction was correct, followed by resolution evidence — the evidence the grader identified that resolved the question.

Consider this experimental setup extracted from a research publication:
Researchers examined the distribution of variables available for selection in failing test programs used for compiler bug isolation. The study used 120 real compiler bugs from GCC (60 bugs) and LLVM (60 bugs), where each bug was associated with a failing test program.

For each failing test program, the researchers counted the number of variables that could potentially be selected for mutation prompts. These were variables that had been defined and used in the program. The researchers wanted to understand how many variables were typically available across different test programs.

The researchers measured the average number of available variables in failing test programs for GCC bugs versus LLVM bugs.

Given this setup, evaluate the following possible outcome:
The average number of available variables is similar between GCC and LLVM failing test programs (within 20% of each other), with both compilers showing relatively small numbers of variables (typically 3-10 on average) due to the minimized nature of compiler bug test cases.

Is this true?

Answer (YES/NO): YES